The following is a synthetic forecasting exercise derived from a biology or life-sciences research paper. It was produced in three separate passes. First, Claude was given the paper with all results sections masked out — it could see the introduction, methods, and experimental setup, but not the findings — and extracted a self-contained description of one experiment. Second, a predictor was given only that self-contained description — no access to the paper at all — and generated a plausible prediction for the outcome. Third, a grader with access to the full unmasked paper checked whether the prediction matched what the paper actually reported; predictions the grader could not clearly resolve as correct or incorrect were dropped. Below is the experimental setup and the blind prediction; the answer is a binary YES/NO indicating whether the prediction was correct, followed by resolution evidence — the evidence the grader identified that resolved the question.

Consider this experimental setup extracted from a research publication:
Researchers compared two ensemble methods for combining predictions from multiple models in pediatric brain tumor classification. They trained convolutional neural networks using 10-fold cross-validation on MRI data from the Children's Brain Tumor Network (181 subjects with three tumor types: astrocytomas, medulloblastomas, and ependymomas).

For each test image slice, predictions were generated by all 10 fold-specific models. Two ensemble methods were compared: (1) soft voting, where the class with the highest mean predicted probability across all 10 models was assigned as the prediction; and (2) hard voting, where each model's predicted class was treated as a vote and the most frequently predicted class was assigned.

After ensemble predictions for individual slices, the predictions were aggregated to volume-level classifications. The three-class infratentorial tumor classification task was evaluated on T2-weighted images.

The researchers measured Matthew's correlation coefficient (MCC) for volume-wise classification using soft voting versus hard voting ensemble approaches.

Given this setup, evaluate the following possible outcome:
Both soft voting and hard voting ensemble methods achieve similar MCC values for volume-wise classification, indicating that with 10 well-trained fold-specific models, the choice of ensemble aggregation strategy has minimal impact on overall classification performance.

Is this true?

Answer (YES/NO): NO